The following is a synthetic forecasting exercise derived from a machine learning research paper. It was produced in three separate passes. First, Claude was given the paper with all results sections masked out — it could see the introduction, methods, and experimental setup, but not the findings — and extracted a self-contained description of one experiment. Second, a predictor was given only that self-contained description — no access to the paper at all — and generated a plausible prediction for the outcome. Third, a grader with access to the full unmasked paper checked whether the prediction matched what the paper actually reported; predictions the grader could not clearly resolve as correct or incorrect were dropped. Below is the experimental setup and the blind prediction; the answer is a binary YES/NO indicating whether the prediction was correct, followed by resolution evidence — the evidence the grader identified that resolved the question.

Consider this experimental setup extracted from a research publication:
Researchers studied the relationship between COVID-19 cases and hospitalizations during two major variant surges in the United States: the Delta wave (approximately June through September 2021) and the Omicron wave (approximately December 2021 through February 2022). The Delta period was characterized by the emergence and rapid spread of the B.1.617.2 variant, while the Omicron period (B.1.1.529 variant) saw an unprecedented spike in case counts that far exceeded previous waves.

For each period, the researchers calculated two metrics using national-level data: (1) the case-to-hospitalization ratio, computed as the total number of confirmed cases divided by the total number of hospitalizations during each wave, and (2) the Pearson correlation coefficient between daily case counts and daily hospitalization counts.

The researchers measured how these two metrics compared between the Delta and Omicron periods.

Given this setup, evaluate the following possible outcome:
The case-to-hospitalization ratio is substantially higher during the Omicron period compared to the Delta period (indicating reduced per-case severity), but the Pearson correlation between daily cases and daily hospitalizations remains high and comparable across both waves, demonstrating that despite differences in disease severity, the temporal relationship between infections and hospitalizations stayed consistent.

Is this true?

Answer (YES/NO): NO